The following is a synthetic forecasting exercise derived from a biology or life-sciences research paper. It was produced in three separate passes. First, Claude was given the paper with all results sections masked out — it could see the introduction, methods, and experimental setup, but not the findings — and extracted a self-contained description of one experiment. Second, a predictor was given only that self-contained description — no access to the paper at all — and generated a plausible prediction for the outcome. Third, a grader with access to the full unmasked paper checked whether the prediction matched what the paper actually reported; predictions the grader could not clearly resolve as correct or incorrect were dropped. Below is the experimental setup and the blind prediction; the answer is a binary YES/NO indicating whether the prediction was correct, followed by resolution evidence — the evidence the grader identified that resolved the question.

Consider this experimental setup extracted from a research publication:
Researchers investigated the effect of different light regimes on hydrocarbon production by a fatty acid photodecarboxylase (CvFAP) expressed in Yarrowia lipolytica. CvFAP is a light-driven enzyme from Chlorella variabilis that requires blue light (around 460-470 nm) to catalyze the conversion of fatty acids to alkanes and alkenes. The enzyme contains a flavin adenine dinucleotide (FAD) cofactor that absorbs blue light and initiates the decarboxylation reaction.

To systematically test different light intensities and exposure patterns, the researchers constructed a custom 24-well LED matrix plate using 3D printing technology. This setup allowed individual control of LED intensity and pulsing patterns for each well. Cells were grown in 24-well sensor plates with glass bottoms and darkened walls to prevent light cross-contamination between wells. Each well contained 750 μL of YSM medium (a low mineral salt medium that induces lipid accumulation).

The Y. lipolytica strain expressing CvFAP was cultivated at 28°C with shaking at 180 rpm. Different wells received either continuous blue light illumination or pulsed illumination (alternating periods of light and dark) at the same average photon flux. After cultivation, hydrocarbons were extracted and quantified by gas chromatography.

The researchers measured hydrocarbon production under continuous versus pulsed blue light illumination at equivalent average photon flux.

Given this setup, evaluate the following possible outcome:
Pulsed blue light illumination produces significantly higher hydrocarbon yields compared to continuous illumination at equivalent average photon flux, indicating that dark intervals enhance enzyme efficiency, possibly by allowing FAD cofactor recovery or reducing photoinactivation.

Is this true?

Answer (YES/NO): NO